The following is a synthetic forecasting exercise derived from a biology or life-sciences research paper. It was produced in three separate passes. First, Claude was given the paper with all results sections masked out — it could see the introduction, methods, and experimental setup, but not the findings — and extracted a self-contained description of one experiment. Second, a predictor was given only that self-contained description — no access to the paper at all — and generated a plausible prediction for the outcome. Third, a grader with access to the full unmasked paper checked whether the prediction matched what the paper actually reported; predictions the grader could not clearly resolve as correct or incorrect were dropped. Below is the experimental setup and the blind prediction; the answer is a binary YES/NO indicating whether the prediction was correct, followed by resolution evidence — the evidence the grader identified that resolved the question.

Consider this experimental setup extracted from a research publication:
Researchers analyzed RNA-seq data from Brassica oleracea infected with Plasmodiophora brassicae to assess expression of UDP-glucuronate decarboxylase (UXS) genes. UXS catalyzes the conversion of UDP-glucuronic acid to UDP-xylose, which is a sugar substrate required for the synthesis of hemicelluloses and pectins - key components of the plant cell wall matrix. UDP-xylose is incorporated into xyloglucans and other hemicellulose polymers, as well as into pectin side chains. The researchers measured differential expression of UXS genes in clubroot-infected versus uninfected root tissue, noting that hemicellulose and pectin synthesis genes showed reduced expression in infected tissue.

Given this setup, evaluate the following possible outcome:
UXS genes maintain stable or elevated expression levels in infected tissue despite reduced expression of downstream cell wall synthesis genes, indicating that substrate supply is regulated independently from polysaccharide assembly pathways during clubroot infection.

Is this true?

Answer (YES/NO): YES